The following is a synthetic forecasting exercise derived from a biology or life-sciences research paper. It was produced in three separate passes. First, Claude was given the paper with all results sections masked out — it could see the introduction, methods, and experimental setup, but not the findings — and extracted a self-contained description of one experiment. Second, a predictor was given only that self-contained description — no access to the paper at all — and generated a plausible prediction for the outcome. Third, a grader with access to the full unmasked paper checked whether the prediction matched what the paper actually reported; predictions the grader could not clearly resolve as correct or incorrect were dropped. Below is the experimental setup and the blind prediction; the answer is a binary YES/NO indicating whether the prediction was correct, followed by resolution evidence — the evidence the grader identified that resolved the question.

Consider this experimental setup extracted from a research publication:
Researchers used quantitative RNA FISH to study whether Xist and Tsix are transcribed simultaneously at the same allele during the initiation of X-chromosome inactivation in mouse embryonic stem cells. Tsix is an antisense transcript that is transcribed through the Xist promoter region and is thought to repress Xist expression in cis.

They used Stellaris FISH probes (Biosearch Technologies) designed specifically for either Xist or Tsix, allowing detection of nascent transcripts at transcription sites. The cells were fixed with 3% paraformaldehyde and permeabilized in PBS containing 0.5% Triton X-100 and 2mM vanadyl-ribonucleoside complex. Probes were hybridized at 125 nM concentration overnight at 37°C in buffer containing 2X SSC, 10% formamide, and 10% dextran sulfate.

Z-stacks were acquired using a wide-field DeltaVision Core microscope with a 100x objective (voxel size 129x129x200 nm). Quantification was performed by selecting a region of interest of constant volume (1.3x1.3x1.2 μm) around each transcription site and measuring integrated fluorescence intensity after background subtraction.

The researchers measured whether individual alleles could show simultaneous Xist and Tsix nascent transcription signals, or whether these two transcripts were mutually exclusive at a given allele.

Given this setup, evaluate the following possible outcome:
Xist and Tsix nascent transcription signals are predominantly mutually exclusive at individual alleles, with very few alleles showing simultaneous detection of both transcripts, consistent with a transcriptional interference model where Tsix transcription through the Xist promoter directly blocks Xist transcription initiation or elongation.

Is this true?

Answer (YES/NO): YES